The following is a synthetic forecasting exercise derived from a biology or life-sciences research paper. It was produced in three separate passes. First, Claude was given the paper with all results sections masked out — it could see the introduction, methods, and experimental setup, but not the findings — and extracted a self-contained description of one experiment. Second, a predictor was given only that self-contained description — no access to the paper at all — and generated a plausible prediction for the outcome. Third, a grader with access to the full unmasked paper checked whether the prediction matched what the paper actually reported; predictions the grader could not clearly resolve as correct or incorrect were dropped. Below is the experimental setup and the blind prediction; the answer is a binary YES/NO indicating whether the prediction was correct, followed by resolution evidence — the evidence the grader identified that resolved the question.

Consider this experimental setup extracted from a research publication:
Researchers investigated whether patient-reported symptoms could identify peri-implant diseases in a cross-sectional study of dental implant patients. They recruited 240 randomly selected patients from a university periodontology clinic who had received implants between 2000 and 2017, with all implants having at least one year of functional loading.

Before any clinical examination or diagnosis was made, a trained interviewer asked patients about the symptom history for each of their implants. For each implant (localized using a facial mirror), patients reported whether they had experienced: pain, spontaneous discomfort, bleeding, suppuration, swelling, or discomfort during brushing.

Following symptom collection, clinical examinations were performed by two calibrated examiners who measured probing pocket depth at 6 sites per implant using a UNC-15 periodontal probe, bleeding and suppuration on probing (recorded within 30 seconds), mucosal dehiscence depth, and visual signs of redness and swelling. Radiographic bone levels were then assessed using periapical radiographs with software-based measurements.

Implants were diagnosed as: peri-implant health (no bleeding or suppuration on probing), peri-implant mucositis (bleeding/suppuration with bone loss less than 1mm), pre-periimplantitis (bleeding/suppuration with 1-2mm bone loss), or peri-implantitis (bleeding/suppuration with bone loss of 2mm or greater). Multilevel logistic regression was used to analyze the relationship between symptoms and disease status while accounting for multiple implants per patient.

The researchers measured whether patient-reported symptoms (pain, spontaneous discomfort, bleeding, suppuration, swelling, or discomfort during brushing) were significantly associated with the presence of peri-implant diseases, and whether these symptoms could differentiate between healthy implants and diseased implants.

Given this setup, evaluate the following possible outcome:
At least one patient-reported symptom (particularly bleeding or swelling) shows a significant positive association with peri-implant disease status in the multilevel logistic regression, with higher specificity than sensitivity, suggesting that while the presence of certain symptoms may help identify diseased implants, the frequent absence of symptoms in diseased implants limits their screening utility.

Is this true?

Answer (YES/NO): NO